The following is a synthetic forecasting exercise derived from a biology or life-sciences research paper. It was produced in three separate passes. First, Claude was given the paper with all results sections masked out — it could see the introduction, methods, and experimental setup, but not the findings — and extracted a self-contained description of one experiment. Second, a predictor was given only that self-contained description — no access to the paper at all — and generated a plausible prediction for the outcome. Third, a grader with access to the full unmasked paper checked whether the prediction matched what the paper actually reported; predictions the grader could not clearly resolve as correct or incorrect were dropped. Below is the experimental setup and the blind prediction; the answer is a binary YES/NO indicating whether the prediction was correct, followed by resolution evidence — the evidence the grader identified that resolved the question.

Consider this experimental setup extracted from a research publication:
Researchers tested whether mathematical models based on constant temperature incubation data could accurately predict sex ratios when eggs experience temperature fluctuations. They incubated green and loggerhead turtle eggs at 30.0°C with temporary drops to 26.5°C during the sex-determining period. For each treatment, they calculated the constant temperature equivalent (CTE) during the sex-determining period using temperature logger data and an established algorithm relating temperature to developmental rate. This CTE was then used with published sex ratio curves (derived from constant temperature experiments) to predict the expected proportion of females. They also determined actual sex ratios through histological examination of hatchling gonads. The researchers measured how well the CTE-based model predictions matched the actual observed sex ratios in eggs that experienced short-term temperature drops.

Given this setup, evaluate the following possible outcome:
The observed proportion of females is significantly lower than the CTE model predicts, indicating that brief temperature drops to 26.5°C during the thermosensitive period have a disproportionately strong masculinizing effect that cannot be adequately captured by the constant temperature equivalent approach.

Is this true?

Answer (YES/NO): YES